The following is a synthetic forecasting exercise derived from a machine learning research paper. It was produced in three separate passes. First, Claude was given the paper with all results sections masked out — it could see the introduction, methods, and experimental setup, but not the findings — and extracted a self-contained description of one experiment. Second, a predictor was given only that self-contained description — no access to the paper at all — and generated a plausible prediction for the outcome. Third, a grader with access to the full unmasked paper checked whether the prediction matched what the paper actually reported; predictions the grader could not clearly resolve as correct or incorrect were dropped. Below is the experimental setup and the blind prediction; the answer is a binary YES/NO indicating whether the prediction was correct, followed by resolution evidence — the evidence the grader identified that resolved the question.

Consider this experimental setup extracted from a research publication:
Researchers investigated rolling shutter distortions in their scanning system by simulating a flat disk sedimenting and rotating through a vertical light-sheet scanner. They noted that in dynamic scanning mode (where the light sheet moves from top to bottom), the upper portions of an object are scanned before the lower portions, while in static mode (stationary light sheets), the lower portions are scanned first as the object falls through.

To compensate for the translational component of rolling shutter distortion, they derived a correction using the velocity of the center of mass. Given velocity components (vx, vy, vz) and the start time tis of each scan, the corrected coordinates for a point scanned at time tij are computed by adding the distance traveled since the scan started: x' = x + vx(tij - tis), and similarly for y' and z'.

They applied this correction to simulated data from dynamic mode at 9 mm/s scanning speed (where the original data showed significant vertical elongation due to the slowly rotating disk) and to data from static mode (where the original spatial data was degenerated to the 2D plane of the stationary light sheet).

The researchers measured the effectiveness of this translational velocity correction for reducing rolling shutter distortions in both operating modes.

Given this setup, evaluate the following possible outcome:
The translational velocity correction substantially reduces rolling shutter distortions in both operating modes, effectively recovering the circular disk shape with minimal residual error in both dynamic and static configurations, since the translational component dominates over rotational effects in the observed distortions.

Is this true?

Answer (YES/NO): NO